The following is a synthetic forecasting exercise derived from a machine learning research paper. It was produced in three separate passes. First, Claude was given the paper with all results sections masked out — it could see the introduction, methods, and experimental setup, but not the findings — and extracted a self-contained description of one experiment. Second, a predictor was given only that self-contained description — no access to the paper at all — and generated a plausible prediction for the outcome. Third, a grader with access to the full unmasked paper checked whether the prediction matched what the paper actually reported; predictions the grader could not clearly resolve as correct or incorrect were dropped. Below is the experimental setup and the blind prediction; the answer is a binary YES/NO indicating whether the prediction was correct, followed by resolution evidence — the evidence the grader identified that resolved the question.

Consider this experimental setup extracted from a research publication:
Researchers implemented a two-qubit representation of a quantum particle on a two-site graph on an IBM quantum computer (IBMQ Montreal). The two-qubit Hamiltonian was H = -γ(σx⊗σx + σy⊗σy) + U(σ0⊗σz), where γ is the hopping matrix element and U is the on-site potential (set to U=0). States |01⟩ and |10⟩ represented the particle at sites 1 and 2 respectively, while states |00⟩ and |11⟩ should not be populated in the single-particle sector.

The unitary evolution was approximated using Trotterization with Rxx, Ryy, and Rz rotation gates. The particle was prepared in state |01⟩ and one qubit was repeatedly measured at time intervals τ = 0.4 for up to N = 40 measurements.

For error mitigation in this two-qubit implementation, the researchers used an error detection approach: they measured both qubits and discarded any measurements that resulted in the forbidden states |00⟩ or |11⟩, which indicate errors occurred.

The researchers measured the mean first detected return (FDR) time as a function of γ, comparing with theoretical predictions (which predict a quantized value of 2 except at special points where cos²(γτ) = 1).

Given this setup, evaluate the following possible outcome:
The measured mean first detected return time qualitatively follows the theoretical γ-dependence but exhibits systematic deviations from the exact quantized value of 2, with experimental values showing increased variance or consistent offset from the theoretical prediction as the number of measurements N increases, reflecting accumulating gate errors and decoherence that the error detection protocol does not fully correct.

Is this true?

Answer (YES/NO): NO